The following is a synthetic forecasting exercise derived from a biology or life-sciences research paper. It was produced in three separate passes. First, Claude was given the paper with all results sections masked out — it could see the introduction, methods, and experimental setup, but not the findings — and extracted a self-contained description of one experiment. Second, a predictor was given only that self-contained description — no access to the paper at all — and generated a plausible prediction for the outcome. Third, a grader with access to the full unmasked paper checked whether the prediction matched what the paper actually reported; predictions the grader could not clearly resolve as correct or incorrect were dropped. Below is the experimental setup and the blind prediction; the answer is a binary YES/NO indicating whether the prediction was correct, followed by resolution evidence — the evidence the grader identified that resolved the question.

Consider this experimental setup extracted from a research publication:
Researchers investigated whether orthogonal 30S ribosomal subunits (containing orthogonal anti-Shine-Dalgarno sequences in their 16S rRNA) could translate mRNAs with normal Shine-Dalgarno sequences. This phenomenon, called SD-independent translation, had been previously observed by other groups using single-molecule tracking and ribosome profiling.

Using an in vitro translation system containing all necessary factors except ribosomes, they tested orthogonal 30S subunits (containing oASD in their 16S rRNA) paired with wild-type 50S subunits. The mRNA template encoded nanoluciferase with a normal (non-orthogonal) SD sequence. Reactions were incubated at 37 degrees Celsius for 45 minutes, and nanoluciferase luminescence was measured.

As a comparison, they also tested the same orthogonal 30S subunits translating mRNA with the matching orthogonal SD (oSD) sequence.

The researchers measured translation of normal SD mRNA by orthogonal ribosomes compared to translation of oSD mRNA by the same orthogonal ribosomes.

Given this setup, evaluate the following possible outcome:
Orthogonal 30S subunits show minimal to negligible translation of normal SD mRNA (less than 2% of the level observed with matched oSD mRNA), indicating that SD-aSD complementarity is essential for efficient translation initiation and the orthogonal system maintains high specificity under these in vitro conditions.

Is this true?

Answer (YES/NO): YES